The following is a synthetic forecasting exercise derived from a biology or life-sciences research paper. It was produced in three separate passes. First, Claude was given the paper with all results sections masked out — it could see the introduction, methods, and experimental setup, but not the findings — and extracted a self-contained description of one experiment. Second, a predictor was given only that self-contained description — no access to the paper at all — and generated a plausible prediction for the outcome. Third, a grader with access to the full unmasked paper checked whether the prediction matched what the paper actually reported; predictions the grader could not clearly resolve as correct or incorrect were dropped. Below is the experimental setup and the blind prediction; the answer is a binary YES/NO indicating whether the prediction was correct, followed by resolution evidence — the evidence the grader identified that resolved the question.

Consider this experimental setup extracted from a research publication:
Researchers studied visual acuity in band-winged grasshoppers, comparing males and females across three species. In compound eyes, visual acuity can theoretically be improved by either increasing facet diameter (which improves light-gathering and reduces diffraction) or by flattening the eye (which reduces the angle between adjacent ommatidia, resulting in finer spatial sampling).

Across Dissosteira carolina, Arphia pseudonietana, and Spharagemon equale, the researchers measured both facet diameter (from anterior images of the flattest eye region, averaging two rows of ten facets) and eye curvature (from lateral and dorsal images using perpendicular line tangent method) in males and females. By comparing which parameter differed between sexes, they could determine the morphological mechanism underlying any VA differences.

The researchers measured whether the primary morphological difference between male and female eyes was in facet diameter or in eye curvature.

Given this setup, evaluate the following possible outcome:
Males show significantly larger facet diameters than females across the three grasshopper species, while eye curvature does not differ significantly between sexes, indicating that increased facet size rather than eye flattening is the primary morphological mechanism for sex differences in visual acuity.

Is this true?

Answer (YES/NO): NO